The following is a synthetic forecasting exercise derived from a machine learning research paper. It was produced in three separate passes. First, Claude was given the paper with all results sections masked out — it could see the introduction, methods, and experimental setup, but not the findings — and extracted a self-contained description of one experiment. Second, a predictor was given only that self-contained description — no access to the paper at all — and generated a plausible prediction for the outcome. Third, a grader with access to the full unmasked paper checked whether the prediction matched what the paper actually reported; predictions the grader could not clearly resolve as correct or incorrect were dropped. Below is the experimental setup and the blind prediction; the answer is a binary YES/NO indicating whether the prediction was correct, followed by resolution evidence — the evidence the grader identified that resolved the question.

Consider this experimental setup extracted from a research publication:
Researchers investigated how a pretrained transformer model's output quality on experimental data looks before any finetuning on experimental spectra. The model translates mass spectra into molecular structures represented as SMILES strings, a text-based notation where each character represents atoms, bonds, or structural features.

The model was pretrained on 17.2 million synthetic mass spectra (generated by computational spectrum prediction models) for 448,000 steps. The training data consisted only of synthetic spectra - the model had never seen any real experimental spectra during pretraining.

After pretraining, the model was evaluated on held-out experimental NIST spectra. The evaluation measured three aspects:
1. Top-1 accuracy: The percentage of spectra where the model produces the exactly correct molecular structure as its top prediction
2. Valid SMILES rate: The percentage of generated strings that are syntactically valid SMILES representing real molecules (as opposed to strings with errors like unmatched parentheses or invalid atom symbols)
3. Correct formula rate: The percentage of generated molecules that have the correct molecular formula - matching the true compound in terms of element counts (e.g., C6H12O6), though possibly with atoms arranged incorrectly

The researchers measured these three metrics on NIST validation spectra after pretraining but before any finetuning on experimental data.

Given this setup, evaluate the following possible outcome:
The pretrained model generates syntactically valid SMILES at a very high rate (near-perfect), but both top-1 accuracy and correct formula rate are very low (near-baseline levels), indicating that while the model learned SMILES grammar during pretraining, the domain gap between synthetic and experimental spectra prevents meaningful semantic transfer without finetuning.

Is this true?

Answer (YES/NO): NO